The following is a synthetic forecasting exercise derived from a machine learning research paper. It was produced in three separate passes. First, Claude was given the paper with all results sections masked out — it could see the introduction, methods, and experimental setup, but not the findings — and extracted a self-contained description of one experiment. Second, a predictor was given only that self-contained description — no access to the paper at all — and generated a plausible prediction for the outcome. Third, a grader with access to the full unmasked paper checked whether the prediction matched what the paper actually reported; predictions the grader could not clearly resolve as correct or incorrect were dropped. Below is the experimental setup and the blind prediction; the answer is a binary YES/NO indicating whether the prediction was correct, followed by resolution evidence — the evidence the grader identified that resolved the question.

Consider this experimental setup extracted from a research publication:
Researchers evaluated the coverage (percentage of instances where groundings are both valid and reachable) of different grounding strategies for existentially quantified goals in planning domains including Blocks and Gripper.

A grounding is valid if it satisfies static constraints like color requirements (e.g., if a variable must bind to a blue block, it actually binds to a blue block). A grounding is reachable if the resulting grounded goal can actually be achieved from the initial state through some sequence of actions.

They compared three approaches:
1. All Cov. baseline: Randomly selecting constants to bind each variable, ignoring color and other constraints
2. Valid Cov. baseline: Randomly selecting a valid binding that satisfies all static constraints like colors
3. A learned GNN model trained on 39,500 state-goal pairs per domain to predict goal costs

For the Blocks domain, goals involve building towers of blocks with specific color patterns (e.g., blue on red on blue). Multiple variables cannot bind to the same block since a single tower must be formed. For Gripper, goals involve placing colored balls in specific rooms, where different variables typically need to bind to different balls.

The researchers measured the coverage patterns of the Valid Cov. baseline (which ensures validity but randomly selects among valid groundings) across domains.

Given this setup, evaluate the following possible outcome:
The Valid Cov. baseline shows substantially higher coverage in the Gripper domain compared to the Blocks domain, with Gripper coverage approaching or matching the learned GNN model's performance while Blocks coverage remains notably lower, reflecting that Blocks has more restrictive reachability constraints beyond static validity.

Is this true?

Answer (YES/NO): NO